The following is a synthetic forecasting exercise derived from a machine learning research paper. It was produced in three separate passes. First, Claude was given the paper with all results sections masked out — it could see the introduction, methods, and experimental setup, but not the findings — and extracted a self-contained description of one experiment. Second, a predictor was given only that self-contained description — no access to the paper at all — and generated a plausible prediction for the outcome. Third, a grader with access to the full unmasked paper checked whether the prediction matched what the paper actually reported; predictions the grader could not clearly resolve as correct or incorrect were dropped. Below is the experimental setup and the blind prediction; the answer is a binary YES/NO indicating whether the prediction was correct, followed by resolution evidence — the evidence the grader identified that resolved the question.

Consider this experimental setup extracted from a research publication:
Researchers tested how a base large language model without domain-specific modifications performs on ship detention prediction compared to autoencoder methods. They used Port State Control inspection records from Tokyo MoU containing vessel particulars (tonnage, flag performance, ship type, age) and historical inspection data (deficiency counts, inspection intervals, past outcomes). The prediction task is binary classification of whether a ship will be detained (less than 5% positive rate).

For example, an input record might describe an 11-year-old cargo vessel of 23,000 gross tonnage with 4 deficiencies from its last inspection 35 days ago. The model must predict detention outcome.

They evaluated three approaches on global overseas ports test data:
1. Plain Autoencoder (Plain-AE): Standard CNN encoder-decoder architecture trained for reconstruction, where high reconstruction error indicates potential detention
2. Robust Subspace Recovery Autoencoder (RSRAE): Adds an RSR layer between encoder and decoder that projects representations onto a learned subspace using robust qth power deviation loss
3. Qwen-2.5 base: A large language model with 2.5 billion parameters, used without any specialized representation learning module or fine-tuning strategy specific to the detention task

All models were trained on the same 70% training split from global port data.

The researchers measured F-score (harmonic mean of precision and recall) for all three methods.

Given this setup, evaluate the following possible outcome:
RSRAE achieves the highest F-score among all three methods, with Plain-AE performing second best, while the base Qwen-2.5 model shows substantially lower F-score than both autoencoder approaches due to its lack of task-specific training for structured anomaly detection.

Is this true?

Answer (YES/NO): NO